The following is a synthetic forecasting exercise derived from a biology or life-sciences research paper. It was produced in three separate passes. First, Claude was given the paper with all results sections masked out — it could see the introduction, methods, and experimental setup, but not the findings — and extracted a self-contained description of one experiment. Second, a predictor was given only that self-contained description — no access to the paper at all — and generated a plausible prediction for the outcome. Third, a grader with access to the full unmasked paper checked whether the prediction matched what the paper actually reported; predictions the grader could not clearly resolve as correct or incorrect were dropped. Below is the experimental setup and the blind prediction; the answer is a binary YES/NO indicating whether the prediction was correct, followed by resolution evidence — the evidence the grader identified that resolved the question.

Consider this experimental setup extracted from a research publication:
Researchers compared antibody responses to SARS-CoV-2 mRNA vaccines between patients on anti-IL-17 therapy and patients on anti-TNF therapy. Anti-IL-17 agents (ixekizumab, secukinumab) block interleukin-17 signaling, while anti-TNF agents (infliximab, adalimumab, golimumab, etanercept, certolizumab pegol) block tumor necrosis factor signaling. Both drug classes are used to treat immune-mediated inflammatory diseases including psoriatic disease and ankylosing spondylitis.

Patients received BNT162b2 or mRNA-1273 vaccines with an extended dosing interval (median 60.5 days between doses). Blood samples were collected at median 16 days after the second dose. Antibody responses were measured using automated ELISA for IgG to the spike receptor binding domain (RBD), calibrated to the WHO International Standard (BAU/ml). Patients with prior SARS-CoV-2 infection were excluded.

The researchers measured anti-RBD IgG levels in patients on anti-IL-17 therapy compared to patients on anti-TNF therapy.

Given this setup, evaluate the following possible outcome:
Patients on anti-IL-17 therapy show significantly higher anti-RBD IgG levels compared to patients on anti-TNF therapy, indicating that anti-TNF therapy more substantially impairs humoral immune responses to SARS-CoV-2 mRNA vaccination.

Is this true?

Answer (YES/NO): NO